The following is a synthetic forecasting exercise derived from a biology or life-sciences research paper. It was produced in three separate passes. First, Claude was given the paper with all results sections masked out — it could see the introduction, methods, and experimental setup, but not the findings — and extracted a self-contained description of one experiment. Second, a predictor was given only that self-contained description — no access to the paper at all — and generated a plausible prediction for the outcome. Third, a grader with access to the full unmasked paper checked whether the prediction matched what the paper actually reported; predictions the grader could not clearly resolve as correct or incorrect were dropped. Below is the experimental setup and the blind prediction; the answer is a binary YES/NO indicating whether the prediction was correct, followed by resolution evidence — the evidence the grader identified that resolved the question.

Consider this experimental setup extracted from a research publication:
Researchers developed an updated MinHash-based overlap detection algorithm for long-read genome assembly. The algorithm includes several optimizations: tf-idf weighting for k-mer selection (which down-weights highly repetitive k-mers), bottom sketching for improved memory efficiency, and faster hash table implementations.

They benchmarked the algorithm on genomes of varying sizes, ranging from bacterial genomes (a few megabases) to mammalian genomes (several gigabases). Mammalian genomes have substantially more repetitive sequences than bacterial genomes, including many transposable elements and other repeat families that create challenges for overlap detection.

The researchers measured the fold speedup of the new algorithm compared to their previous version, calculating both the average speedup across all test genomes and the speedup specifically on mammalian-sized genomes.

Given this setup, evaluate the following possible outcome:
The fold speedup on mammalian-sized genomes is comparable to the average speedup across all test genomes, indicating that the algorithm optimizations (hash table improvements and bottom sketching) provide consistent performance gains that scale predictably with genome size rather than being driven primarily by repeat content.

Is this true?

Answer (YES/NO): NO